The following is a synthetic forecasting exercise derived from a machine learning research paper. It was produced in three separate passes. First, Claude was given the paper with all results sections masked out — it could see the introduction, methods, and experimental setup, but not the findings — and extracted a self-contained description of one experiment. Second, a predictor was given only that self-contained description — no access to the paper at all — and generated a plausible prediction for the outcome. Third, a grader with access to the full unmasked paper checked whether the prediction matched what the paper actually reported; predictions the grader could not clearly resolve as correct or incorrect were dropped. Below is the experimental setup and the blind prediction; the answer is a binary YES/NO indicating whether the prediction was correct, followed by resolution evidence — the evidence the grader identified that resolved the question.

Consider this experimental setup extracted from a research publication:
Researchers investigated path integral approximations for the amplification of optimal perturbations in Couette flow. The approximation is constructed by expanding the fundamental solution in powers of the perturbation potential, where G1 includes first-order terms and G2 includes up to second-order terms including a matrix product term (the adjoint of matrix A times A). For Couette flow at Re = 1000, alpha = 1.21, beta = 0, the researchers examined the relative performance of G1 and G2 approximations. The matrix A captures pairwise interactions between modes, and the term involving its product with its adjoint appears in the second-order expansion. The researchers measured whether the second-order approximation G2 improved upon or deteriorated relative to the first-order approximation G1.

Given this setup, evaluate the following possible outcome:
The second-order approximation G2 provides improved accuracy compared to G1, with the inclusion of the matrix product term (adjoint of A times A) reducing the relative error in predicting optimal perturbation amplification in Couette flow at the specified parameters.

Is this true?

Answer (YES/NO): NO